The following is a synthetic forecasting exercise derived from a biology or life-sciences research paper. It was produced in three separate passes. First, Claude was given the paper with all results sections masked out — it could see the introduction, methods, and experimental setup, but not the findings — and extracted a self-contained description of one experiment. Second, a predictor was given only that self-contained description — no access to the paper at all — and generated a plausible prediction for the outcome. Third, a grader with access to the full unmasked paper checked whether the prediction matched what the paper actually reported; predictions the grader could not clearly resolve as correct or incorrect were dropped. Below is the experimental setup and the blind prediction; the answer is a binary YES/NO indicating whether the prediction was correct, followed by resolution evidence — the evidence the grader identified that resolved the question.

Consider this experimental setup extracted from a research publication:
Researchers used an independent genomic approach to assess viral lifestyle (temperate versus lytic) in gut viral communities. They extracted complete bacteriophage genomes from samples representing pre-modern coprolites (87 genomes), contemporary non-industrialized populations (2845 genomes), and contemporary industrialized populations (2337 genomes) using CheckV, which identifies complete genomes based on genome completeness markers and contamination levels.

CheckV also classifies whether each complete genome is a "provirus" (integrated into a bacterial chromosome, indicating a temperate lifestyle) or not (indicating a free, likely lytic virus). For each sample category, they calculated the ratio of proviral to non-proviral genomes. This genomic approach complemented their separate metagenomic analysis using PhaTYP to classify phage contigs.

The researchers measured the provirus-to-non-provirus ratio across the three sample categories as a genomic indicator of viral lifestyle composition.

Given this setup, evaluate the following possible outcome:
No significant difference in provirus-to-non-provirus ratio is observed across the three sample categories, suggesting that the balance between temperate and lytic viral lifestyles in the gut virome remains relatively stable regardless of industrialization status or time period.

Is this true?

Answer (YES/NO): NO